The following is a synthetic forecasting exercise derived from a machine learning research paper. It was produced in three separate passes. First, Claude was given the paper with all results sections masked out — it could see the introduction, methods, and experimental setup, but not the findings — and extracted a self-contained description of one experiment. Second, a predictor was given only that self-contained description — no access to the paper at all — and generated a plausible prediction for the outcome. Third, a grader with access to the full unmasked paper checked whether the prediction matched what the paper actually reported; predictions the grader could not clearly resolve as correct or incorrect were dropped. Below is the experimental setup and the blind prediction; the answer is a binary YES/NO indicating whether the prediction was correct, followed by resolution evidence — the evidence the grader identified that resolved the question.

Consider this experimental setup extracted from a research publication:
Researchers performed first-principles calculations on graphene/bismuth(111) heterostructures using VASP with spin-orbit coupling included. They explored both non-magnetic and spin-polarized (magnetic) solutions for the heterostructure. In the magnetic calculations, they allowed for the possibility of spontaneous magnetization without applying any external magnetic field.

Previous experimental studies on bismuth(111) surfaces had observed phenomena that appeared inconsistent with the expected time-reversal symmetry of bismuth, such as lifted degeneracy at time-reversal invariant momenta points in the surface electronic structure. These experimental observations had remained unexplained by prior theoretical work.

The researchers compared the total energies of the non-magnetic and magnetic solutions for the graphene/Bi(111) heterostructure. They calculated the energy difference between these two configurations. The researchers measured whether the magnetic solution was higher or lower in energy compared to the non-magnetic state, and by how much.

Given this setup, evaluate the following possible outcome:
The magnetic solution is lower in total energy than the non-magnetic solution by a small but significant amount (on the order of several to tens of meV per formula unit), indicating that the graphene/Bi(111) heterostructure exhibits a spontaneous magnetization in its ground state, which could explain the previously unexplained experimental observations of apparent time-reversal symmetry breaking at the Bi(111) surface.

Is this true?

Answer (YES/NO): NO